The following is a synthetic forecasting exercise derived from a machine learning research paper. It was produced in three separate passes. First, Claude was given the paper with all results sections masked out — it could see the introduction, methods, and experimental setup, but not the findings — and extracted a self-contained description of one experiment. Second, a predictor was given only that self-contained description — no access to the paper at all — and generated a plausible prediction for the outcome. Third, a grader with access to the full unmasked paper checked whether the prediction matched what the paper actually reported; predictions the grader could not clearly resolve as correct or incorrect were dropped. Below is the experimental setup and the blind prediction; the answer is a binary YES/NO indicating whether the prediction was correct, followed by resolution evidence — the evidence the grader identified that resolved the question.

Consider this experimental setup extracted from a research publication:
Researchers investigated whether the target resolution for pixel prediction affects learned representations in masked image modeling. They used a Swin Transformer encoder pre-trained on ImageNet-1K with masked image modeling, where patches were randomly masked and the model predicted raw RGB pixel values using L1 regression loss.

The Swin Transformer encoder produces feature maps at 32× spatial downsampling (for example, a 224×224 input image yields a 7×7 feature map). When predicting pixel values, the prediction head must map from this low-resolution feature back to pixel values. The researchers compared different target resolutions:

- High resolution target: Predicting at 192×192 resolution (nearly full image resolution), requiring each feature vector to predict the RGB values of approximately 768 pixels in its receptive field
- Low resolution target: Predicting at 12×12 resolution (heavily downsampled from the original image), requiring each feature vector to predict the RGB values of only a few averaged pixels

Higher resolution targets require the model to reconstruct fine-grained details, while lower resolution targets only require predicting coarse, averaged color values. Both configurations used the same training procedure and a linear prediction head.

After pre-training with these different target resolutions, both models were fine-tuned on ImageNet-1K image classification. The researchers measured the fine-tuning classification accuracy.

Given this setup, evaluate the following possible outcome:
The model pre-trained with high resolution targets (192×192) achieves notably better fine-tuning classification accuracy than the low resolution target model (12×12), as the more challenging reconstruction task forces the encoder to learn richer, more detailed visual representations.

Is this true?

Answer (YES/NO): NO